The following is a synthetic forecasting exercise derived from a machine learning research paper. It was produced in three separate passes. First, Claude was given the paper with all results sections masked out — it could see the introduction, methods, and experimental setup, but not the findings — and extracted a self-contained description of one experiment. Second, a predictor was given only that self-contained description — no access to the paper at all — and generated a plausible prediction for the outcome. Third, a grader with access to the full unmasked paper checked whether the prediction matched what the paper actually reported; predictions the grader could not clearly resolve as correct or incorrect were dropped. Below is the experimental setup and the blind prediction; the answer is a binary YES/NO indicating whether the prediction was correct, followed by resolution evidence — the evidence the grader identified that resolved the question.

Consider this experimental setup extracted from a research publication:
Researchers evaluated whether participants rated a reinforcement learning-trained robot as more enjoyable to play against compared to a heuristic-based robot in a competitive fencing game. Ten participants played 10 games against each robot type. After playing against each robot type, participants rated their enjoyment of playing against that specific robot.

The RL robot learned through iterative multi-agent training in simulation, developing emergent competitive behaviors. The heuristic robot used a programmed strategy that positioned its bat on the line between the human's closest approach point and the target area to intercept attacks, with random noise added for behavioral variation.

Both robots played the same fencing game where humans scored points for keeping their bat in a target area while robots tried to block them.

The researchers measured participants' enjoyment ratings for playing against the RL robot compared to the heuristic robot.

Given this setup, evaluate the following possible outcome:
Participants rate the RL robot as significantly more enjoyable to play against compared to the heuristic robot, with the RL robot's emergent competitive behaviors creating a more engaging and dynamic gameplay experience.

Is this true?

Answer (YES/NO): NO